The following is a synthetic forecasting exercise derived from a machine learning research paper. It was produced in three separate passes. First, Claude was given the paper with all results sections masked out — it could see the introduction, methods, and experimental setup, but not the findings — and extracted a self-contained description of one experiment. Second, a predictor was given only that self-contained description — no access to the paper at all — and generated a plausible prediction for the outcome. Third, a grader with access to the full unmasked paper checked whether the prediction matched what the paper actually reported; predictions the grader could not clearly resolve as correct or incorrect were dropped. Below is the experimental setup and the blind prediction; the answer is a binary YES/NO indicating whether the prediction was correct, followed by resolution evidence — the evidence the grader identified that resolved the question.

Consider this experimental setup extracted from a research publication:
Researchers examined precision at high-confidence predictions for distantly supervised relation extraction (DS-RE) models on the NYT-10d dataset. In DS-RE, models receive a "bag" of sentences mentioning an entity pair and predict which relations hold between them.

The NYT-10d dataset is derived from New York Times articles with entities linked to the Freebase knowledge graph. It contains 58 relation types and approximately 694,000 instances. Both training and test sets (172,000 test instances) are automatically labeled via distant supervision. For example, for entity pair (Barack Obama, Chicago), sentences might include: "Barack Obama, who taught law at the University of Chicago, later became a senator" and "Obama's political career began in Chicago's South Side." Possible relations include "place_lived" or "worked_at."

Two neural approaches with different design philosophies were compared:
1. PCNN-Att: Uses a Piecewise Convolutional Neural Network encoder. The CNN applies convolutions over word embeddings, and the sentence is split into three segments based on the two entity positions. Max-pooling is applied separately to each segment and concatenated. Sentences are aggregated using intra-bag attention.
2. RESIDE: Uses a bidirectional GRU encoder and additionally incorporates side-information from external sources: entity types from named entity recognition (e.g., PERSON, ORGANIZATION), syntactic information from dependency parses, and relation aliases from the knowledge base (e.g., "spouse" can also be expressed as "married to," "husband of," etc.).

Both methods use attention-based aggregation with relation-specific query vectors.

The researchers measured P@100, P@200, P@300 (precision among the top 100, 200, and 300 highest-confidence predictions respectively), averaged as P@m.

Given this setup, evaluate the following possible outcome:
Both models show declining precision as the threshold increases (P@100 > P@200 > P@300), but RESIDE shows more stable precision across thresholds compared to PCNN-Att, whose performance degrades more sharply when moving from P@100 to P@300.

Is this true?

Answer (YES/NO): NO